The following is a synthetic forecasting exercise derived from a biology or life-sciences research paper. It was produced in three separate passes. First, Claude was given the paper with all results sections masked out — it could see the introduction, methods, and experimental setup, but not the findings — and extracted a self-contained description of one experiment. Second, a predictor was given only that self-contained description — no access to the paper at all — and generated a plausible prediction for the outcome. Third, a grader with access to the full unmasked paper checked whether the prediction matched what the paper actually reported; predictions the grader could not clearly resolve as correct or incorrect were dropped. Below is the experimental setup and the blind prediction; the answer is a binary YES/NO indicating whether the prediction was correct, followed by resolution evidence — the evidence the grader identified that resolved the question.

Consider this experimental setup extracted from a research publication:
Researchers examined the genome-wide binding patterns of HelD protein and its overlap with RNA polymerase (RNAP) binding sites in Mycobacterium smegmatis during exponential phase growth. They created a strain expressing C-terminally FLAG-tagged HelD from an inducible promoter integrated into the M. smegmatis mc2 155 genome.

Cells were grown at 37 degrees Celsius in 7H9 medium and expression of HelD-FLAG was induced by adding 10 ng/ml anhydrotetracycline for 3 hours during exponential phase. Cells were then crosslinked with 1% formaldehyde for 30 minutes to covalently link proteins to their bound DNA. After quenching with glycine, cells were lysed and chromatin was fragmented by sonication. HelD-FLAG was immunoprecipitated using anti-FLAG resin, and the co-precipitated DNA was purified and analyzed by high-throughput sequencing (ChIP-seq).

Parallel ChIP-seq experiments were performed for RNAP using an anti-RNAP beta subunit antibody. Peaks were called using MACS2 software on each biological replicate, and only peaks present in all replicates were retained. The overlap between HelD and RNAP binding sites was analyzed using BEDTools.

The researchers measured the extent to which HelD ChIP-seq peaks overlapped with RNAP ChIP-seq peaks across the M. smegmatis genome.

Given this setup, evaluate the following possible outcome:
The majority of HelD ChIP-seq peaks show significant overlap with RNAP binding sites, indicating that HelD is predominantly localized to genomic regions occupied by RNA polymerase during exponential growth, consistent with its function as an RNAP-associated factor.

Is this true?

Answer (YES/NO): YES